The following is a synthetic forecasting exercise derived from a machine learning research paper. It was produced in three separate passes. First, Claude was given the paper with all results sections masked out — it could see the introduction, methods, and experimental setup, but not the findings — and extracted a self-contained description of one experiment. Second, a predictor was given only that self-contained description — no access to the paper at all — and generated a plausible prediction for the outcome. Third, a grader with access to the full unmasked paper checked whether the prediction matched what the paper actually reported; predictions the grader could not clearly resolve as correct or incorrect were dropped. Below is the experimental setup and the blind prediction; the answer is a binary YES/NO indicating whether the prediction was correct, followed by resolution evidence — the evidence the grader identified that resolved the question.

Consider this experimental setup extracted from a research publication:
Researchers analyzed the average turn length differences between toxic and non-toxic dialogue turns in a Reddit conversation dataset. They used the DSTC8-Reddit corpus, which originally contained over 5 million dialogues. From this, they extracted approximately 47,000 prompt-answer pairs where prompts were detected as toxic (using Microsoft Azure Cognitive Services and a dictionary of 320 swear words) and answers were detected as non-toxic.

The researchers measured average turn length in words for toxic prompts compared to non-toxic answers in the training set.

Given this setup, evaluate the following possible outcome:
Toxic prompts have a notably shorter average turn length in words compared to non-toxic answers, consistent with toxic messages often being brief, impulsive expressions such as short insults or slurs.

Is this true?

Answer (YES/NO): NO